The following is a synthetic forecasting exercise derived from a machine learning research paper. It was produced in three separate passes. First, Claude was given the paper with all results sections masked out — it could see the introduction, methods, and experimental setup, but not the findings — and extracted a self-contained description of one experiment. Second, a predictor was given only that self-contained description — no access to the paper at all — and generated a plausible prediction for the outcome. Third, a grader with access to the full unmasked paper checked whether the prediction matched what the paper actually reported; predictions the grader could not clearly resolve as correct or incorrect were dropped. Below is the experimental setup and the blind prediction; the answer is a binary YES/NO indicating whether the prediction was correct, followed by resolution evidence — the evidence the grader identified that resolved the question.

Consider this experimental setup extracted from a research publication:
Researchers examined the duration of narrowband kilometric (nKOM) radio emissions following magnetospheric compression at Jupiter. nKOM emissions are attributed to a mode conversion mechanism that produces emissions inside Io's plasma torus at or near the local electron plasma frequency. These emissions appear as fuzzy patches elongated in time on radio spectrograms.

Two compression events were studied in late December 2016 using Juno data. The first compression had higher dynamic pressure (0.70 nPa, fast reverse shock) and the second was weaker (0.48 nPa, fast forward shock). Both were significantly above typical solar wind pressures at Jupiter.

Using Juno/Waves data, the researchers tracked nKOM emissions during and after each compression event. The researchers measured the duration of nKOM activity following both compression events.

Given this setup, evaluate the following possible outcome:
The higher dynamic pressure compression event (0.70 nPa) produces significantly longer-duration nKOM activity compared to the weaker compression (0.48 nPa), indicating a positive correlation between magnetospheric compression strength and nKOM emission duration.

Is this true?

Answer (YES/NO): NO